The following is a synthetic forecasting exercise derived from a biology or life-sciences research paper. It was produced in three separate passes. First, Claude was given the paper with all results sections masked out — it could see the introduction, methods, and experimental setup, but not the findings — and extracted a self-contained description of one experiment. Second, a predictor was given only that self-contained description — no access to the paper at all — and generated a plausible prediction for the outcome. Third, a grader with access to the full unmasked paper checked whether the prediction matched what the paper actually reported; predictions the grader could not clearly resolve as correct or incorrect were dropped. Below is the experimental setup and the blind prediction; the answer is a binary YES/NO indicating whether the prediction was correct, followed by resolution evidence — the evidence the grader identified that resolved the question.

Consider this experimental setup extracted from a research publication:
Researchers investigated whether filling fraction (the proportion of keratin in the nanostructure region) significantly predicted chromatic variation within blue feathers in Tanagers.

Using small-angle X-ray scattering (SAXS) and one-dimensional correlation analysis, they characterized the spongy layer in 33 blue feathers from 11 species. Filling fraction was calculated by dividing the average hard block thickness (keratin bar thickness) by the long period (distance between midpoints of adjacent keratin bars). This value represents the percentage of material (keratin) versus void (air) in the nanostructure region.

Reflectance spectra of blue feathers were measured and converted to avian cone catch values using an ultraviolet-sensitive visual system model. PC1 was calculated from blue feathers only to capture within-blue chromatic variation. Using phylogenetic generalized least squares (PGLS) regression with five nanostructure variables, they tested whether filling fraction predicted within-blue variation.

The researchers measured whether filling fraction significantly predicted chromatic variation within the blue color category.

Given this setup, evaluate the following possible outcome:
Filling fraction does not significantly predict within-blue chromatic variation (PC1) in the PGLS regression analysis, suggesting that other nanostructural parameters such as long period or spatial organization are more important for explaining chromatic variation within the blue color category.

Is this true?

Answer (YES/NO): YES